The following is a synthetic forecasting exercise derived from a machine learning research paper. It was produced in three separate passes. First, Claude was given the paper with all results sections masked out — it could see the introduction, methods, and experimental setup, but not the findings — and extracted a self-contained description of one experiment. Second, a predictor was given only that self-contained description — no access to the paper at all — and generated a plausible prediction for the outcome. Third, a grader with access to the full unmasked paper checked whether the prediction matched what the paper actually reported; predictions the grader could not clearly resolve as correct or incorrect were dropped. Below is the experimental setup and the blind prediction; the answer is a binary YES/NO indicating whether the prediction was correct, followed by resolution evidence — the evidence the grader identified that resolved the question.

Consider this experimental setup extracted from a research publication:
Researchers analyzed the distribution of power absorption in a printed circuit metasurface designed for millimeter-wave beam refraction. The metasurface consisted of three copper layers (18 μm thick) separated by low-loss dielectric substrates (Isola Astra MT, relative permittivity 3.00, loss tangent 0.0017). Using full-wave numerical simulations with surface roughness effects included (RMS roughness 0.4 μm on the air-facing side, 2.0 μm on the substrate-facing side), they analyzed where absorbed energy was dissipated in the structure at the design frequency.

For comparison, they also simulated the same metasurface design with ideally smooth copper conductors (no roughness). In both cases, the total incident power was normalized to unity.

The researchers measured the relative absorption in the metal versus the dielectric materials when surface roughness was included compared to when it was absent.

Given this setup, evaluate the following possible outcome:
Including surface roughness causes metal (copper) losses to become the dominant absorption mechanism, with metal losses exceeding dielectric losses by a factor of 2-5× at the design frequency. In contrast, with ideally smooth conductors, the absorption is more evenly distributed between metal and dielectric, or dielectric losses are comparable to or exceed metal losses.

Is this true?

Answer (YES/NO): NO